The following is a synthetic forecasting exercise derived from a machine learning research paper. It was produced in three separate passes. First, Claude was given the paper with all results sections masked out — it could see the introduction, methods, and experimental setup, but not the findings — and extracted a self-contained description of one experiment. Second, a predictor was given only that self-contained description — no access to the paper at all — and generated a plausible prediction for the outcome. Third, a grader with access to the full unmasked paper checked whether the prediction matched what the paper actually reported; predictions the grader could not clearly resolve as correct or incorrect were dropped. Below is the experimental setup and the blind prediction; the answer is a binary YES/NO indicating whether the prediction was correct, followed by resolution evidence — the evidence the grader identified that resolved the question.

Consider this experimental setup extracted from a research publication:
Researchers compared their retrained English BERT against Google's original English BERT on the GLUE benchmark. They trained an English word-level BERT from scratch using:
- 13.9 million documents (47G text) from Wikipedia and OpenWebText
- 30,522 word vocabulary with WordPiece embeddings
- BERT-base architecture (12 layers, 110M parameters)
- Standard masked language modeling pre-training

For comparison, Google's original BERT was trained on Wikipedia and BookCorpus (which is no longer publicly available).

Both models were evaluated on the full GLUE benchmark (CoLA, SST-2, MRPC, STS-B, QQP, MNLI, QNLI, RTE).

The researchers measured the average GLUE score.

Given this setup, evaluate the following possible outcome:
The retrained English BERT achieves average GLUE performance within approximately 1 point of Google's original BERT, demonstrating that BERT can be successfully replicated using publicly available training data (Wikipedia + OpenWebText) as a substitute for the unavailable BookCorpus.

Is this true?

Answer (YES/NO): YES